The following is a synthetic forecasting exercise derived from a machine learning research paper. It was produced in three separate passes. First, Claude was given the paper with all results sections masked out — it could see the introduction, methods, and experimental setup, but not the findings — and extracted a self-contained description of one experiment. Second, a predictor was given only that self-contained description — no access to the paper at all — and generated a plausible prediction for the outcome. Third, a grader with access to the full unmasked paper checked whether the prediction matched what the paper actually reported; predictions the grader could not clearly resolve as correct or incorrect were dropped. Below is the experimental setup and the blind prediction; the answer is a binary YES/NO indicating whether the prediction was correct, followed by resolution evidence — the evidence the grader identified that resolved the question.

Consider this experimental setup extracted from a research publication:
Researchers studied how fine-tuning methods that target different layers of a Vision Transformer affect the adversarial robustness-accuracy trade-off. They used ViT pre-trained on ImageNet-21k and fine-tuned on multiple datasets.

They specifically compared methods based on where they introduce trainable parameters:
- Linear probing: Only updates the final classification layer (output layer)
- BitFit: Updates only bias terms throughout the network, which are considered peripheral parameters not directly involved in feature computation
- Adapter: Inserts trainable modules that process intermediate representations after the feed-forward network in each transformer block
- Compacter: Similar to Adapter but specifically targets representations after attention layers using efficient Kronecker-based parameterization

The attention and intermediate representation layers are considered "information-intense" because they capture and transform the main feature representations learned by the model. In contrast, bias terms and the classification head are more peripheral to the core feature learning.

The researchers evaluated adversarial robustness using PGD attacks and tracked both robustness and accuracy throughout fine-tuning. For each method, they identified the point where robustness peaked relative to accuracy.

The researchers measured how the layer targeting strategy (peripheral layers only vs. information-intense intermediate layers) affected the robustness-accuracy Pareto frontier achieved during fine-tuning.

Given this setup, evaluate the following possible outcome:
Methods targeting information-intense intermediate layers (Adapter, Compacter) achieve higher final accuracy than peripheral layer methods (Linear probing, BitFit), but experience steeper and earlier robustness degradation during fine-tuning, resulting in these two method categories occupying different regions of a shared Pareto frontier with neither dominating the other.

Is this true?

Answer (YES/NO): NO